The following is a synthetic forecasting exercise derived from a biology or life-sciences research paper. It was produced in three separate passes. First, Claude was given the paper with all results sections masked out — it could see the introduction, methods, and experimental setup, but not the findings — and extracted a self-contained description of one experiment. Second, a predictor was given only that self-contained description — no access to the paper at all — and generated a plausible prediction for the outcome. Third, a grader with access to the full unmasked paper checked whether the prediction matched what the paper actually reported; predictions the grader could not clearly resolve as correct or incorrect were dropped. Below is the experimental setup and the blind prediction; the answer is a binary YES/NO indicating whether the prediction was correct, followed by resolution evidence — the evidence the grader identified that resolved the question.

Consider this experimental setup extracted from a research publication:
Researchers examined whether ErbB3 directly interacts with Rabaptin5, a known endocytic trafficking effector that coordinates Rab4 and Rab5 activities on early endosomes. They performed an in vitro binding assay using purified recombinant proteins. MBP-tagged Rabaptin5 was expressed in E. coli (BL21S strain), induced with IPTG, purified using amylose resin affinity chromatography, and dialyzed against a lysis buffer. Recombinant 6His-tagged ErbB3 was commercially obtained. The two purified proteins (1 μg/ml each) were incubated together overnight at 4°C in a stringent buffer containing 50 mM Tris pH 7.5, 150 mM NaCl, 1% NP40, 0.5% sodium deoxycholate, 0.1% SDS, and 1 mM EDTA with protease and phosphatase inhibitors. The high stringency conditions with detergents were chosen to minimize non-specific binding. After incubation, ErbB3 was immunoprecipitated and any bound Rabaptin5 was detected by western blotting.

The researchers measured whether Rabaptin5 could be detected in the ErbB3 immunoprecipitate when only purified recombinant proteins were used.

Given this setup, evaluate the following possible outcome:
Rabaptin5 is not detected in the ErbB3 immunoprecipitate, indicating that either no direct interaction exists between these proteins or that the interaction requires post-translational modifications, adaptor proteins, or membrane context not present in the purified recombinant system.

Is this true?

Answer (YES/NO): NO